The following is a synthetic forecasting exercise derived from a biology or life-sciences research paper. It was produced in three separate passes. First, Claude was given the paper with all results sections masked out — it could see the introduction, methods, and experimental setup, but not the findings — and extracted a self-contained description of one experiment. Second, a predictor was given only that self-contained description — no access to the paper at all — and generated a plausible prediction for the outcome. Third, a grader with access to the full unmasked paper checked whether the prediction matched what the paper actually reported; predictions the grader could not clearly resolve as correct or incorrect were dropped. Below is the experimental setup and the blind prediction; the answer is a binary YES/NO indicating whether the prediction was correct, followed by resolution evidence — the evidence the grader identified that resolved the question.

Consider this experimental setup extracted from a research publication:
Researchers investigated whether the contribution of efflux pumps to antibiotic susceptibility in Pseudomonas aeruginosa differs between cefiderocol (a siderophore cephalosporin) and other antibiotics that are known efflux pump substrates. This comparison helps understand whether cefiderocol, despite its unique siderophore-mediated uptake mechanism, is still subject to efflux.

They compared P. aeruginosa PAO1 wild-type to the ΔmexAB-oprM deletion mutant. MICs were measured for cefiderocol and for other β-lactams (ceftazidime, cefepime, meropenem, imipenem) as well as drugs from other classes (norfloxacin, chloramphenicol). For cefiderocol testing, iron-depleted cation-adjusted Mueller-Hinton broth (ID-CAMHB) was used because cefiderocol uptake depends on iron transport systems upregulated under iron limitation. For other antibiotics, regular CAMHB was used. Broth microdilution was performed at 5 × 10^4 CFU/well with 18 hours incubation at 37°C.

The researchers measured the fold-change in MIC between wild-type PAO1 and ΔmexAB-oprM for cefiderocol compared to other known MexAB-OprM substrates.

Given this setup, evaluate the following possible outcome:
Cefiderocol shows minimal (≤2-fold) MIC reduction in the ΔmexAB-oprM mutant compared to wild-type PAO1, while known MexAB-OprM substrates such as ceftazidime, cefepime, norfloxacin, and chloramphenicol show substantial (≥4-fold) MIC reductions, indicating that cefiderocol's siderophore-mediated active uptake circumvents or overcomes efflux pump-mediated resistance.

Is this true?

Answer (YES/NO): NO